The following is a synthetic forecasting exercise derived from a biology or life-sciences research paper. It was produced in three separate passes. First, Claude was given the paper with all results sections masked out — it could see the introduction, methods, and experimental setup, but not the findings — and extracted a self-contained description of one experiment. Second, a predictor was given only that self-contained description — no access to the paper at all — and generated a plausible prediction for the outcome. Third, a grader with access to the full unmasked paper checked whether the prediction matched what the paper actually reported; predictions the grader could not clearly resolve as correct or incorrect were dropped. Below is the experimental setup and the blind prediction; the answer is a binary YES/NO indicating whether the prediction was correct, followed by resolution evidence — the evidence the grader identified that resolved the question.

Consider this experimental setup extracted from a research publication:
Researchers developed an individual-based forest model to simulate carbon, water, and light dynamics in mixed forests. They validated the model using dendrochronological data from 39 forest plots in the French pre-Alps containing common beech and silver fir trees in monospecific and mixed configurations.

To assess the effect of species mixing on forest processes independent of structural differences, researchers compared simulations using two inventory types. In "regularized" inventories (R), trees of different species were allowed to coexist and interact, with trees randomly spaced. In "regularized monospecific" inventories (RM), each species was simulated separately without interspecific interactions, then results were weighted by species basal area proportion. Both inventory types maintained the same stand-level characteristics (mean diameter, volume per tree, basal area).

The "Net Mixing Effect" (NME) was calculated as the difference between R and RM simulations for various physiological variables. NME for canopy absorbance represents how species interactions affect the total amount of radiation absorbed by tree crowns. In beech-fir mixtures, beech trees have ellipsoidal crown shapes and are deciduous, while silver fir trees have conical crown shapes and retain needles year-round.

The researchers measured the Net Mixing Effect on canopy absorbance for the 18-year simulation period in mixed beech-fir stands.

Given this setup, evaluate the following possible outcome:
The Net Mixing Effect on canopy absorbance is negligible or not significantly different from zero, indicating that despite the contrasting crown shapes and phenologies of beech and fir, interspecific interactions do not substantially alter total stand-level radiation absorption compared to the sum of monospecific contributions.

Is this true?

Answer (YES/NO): NO